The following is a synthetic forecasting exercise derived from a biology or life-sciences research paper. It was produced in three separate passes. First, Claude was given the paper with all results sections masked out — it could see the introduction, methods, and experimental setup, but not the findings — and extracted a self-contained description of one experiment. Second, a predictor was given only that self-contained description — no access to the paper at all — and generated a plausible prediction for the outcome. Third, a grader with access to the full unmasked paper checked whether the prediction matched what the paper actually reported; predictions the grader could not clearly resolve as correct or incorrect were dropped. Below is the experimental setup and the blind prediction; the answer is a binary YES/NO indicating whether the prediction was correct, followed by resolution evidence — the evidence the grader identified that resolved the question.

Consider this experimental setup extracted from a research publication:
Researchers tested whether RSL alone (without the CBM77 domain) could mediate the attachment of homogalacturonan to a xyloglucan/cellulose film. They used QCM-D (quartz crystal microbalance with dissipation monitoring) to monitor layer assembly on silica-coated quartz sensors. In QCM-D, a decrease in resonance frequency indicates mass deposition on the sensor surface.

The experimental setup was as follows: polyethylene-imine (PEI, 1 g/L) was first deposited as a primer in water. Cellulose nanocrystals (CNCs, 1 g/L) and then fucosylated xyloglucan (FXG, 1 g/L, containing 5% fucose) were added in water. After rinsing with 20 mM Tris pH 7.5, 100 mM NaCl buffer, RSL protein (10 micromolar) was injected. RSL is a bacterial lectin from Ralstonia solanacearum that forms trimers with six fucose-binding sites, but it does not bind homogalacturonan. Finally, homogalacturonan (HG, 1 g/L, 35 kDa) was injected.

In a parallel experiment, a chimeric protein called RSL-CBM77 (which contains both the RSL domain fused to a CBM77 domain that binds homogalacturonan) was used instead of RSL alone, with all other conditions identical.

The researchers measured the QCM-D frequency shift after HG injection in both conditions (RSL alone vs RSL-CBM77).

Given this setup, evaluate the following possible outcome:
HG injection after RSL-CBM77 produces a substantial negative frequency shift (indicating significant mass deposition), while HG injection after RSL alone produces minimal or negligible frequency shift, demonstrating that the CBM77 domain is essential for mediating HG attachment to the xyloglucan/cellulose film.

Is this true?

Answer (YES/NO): YES